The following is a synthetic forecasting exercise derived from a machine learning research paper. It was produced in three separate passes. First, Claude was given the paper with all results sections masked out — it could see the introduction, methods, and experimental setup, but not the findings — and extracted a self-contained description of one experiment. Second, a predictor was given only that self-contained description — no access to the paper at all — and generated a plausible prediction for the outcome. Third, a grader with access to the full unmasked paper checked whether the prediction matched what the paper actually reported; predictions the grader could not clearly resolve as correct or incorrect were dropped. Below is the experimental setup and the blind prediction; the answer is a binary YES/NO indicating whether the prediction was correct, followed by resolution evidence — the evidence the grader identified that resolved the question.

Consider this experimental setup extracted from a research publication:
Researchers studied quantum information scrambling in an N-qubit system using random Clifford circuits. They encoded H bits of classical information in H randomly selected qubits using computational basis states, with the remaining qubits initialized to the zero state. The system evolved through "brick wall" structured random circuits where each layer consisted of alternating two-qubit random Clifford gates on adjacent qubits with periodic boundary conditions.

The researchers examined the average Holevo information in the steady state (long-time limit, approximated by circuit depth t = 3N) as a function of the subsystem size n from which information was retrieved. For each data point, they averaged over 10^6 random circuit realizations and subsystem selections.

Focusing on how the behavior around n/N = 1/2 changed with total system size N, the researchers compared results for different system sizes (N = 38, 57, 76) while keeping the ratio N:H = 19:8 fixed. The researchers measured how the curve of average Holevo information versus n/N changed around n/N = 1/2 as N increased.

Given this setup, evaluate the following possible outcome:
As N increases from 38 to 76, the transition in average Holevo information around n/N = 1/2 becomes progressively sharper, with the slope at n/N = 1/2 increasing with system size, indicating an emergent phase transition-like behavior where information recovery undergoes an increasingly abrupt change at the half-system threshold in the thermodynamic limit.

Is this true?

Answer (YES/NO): YES